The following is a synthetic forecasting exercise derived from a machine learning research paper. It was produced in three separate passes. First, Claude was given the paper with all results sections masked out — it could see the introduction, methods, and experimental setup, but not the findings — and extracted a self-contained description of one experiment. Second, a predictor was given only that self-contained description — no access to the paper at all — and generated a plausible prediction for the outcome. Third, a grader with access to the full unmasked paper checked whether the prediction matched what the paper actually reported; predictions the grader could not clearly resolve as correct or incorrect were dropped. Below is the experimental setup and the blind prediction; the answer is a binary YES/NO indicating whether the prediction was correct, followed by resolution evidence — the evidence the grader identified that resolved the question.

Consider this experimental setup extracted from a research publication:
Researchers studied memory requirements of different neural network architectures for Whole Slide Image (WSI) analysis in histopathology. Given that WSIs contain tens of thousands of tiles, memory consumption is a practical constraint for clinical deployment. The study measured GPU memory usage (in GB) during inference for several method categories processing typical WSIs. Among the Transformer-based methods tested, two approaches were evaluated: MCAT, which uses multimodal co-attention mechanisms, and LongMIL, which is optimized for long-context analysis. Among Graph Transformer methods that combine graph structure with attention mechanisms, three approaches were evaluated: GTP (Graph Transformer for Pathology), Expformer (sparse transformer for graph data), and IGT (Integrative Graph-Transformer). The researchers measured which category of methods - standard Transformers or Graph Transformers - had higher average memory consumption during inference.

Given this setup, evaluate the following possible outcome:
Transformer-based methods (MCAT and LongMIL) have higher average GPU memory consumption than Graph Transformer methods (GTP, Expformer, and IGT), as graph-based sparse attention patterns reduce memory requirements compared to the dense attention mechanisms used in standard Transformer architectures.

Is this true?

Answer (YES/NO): NO